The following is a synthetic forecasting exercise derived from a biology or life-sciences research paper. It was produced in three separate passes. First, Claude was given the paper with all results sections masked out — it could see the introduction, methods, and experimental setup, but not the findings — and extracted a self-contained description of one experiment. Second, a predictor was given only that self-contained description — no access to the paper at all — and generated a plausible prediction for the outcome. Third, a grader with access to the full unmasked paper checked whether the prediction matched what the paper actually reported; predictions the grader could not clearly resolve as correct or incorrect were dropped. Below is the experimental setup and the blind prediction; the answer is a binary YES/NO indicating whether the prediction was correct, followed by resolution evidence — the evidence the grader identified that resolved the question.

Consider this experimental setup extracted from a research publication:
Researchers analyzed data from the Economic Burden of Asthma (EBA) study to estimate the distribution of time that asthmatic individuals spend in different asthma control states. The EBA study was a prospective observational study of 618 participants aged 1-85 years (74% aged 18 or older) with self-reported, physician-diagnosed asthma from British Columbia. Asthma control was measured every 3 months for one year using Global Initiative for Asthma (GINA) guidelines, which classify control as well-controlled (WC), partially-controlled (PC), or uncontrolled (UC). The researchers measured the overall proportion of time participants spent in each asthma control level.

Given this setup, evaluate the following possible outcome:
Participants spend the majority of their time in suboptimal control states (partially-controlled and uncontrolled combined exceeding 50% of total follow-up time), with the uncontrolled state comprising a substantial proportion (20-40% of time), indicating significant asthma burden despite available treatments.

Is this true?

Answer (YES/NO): NO